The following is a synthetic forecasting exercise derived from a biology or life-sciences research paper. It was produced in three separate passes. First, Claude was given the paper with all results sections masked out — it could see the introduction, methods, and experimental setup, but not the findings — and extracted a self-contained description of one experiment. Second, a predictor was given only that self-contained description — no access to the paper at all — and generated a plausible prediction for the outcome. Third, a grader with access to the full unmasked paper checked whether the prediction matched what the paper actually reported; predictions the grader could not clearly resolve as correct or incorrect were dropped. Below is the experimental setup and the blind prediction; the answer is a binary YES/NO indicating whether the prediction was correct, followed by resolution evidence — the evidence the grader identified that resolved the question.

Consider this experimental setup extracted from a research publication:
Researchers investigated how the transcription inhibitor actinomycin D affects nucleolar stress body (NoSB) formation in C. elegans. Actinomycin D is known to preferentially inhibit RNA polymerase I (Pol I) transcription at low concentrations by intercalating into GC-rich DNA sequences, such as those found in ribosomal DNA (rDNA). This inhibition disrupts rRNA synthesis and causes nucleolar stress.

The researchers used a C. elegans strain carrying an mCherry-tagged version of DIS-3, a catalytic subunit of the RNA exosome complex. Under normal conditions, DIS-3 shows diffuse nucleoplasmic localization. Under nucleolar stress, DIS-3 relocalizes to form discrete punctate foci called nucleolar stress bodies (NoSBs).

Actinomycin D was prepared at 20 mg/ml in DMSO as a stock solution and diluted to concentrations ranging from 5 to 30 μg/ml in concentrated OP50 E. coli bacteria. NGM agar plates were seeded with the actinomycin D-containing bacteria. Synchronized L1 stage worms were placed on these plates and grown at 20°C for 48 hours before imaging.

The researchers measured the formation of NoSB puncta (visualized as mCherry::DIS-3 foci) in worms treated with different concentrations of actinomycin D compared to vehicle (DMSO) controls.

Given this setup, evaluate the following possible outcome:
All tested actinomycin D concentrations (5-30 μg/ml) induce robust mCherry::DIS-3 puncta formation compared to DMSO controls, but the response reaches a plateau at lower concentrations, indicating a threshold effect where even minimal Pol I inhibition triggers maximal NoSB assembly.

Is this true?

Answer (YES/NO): NO